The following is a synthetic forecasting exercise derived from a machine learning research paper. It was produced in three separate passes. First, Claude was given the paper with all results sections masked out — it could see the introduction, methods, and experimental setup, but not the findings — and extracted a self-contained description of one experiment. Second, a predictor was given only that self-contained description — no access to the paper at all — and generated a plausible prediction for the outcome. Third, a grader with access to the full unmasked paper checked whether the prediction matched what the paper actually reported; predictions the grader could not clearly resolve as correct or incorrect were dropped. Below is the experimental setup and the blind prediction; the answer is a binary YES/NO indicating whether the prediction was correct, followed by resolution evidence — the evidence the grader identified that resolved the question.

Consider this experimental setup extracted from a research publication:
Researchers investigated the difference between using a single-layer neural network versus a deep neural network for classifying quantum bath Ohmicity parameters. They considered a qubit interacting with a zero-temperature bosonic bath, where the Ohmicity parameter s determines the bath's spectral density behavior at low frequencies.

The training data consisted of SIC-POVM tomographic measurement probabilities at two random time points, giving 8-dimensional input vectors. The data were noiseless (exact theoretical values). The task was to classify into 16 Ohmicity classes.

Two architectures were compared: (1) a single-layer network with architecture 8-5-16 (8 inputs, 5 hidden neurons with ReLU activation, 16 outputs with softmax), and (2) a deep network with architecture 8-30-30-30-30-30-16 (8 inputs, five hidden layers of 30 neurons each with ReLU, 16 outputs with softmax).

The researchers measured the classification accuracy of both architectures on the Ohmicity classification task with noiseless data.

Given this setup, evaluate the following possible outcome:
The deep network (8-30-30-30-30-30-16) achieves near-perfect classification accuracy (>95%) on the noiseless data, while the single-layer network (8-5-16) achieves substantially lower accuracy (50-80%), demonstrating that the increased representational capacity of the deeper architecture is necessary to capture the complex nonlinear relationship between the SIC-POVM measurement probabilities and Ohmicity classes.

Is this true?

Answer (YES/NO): NO